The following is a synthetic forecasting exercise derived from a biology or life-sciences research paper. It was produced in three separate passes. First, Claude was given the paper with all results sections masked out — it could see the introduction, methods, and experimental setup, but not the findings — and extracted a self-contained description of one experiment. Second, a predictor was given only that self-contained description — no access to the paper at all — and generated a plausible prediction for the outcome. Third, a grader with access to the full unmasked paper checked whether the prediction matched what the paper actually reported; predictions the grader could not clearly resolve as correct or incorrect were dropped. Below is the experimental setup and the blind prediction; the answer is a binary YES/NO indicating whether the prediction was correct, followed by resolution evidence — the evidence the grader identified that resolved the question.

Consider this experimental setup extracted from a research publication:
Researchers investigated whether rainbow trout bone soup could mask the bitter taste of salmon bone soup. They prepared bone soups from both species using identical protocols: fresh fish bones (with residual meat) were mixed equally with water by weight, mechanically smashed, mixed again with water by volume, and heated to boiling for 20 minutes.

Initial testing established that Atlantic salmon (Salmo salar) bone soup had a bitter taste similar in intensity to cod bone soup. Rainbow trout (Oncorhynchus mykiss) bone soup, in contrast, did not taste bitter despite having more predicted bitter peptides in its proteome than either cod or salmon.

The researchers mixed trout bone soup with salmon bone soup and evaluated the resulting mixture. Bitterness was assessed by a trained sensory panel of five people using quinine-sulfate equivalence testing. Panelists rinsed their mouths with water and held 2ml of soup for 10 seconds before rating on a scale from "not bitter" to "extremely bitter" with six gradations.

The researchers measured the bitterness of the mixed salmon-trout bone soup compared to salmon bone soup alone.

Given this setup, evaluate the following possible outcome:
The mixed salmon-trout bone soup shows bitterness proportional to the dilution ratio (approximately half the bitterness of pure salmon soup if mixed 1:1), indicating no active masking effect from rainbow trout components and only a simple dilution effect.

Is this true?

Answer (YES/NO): NO